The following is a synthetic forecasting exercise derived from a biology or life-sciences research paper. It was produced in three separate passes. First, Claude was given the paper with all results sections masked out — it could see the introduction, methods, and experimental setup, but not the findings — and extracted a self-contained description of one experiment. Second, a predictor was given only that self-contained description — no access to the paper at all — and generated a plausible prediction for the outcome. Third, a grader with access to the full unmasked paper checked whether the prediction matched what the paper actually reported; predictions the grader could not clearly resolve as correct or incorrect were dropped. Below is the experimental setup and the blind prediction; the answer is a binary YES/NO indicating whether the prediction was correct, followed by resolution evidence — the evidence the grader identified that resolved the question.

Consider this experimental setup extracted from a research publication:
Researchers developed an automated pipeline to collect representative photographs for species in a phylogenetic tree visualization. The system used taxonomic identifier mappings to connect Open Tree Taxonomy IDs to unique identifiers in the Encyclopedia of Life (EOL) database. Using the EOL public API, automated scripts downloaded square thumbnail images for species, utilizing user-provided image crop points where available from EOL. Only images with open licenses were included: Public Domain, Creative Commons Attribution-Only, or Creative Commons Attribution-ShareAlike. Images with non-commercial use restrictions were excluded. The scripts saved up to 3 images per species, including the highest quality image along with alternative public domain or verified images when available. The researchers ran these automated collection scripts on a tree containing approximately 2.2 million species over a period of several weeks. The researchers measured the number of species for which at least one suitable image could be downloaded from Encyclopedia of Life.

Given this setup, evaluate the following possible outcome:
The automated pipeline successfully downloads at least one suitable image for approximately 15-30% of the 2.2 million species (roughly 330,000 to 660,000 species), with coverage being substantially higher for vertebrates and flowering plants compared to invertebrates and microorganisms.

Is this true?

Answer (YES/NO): NO